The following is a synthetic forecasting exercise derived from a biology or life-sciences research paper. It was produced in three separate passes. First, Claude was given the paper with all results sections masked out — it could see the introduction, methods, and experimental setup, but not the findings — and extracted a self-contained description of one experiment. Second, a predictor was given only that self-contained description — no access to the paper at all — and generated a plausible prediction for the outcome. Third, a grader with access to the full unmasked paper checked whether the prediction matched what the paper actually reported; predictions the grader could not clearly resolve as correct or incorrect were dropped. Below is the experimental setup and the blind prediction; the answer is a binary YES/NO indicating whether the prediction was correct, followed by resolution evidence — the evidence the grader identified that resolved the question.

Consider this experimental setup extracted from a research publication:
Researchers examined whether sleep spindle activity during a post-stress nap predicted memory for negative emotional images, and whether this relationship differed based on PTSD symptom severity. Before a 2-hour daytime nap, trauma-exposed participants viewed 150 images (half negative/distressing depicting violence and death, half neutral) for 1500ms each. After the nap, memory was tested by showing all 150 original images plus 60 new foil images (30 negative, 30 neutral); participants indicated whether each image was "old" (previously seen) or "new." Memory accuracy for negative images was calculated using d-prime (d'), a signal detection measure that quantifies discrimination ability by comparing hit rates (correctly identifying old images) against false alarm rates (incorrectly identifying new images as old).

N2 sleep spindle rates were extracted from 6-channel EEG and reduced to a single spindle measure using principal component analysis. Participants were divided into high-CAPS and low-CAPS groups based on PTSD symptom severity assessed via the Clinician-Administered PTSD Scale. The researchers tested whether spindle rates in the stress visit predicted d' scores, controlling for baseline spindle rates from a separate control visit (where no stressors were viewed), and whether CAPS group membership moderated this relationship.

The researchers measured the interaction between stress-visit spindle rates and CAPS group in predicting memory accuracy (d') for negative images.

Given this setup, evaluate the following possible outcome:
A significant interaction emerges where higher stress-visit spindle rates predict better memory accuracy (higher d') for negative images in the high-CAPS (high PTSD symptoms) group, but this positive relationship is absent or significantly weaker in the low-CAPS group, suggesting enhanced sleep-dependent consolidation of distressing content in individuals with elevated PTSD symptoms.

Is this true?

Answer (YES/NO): NO